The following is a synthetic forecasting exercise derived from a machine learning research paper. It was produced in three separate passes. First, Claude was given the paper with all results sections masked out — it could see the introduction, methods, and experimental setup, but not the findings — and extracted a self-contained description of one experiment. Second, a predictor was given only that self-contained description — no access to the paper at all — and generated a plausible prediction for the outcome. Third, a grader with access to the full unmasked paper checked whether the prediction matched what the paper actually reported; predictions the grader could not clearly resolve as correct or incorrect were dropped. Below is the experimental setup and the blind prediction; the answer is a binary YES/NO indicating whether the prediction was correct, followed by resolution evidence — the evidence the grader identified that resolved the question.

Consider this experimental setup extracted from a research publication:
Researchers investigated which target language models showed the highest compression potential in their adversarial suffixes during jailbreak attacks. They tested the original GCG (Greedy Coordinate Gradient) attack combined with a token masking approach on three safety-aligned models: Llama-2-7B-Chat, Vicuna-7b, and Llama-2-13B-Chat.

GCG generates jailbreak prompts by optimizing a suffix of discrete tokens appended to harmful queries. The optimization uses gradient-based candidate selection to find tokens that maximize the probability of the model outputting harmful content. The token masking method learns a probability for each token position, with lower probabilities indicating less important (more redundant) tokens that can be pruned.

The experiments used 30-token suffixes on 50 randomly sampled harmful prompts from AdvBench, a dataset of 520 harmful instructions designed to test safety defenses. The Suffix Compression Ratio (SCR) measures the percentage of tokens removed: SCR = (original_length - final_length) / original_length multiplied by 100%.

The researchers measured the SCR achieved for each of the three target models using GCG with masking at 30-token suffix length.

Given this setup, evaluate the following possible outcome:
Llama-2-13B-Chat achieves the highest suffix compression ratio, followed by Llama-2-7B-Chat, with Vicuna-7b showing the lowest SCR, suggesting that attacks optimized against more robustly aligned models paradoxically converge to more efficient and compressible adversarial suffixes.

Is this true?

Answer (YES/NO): YES